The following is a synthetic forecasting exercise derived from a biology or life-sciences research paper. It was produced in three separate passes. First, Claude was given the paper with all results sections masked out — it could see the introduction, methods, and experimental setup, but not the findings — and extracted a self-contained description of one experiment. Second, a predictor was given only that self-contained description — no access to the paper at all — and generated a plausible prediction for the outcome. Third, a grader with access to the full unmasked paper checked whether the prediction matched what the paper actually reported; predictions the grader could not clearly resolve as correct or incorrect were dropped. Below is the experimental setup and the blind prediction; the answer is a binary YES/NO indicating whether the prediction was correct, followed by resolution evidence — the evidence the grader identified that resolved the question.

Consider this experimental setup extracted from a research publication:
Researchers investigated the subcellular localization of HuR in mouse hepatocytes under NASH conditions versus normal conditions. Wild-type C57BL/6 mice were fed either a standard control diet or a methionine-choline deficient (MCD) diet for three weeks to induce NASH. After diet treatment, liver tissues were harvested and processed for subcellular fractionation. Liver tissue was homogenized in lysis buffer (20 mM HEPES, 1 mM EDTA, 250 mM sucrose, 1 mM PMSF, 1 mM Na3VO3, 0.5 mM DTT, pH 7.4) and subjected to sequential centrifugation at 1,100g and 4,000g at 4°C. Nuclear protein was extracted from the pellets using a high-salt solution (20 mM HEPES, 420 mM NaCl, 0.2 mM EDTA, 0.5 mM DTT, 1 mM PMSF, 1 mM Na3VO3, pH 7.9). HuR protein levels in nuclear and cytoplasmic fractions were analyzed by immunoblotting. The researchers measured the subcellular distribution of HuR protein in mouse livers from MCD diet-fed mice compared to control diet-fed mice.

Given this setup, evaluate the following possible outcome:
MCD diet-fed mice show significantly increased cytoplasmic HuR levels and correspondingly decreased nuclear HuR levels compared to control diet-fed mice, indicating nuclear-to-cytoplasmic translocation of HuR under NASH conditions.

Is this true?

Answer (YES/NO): NO